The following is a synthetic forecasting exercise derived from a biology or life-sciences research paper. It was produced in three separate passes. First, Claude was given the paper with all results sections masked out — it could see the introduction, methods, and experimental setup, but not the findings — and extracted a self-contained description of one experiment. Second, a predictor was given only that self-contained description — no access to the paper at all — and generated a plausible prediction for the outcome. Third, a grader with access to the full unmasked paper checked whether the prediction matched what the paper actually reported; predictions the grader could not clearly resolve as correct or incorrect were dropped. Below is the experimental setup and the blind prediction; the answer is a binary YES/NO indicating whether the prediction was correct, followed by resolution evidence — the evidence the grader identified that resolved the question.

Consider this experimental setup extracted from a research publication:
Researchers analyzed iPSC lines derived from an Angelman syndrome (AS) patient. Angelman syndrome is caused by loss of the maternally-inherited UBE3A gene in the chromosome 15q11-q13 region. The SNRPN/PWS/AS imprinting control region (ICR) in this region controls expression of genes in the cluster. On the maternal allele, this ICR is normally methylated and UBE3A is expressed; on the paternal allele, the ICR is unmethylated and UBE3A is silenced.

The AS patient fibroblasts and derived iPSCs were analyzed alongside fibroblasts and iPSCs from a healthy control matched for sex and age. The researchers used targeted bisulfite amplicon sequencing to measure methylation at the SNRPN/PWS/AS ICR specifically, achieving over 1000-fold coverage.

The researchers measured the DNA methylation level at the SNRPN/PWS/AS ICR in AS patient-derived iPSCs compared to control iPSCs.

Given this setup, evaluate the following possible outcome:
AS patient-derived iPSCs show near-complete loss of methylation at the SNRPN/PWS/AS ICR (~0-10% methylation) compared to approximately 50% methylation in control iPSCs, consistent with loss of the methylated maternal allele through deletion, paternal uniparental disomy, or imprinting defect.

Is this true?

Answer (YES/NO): YES